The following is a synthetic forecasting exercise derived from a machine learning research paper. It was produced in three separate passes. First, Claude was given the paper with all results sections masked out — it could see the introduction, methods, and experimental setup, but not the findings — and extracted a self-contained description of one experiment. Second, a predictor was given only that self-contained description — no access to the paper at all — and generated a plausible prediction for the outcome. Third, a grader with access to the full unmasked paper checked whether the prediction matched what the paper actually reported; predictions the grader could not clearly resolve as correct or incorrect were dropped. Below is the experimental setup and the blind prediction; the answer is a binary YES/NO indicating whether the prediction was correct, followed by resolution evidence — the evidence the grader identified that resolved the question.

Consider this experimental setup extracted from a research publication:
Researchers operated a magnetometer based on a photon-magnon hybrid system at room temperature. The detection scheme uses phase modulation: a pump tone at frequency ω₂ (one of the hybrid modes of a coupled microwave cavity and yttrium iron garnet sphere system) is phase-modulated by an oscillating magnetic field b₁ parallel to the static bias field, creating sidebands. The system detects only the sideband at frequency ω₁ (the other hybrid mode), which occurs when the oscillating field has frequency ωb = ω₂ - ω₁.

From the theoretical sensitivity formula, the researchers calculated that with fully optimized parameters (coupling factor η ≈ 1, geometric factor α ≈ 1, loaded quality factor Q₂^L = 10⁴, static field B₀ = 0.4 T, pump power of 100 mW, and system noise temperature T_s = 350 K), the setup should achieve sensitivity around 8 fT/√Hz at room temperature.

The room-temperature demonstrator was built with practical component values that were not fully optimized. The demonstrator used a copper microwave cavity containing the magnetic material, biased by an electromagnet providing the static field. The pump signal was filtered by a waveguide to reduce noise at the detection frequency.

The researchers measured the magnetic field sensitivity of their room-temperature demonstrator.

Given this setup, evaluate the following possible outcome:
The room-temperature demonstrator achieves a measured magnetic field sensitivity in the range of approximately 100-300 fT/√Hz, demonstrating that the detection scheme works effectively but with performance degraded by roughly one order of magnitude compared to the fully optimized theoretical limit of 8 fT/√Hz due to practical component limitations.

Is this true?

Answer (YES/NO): NO